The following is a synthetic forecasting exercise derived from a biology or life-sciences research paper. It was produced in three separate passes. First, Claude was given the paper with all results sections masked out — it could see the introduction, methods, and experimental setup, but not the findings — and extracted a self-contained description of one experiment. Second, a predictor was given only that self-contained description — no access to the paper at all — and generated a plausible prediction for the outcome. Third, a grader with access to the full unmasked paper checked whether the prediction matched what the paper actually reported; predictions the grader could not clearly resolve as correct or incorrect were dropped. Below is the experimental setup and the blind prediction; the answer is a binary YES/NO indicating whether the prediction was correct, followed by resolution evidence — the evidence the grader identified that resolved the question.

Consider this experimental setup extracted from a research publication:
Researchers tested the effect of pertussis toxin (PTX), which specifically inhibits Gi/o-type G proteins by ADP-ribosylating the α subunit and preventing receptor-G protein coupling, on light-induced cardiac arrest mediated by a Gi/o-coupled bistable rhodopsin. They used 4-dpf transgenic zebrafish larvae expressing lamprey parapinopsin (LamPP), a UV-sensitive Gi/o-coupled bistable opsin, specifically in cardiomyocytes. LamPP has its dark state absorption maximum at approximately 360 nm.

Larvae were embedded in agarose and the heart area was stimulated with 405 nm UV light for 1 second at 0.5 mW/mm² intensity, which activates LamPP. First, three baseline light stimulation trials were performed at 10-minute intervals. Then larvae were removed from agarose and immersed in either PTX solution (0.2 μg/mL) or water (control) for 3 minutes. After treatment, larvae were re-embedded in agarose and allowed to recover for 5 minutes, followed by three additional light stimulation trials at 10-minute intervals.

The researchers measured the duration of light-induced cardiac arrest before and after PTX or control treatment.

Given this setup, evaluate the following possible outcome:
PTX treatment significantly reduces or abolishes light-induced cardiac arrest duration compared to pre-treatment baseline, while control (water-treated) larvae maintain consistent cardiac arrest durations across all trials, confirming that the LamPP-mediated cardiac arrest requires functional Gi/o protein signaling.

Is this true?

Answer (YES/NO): NO